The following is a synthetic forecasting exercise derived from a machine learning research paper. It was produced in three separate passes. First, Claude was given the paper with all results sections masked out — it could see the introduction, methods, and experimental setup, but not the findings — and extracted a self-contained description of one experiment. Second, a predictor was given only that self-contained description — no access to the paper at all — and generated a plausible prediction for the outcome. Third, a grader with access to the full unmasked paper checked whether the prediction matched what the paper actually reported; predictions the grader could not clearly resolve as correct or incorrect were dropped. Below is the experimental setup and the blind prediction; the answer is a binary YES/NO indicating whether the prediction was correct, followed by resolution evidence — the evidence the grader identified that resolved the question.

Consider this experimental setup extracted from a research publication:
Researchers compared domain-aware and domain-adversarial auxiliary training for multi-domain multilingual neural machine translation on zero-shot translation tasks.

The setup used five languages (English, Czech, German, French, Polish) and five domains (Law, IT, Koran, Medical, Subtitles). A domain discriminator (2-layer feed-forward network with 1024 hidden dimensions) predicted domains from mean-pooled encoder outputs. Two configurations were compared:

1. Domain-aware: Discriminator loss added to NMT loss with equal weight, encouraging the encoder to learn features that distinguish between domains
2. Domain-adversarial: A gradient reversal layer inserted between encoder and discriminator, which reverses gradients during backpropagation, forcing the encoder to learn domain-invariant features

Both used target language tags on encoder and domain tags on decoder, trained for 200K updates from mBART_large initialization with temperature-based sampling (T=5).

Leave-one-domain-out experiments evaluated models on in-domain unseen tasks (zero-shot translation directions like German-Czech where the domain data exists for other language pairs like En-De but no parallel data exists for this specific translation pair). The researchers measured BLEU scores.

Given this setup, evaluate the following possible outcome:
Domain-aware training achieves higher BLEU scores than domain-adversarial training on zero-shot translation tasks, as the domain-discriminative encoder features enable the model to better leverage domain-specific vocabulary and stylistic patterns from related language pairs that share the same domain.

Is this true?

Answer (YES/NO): YES